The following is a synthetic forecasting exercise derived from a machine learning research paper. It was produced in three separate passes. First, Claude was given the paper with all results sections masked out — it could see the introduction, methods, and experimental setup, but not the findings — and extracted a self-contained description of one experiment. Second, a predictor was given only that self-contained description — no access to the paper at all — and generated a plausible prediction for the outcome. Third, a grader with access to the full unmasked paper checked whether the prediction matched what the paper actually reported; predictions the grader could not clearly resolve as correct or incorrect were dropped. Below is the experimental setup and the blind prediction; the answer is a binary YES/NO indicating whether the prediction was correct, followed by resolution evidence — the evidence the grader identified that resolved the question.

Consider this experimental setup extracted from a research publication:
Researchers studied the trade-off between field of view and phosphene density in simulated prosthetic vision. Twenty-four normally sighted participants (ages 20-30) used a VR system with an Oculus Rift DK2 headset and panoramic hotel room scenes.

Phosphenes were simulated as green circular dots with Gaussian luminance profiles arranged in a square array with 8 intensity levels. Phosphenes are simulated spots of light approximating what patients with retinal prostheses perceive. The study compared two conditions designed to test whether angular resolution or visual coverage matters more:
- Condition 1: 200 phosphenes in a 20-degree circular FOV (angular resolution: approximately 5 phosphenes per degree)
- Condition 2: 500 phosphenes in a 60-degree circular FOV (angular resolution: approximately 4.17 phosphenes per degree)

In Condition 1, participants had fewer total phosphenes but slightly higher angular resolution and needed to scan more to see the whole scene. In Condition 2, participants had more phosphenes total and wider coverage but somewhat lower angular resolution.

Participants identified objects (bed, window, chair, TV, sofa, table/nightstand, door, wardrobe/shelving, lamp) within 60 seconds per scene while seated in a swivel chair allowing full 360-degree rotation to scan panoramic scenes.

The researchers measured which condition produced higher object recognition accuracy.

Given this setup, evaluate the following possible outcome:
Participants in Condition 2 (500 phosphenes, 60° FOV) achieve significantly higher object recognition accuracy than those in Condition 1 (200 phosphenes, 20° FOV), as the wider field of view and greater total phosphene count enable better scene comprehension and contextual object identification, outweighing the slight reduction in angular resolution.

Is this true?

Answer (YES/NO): NO